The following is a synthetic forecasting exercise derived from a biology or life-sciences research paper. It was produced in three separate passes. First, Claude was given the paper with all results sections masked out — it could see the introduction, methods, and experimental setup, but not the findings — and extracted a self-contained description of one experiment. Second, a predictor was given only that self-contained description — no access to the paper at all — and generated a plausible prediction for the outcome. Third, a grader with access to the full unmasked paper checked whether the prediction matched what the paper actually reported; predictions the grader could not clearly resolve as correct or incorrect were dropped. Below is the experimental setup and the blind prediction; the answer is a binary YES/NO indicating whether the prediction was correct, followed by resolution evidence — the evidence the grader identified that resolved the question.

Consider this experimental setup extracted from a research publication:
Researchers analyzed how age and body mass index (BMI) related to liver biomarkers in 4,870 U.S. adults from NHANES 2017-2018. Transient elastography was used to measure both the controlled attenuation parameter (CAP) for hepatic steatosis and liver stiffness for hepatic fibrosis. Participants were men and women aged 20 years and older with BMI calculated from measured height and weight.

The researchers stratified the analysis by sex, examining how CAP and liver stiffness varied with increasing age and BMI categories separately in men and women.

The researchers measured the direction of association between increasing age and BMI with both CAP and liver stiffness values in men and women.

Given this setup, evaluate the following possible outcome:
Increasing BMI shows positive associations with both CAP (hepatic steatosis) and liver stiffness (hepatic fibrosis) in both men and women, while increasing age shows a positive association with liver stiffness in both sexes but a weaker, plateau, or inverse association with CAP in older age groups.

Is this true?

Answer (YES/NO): NO